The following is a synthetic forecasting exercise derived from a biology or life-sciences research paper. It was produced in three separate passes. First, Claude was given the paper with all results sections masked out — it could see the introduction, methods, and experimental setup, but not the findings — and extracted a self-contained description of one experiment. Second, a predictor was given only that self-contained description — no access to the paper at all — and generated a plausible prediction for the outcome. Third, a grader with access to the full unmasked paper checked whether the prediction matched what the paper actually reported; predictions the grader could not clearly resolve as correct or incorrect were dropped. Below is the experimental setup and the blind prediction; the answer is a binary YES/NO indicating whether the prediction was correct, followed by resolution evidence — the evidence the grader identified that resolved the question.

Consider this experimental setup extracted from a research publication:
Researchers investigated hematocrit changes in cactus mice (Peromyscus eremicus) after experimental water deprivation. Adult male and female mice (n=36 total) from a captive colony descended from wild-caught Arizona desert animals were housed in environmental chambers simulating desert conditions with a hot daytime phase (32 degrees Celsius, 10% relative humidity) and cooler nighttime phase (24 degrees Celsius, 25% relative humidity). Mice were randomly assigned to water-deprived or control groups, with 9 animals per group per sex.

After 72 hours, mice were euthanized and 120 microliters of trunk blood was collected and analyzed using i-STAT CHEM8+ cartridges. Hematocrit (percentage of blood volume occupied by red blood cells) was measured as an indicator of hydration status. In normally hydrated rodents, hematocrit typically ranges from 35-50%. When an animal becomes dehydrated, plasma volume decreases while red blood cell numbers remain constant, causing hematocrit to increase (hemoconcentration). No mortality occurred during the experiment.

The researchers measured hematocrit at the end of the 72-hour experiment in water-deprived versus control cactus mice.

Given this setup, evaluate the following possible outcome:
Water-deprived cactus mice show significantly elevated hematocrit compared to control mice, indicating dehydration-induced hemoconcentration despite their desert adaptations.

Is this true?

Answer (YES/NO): YES